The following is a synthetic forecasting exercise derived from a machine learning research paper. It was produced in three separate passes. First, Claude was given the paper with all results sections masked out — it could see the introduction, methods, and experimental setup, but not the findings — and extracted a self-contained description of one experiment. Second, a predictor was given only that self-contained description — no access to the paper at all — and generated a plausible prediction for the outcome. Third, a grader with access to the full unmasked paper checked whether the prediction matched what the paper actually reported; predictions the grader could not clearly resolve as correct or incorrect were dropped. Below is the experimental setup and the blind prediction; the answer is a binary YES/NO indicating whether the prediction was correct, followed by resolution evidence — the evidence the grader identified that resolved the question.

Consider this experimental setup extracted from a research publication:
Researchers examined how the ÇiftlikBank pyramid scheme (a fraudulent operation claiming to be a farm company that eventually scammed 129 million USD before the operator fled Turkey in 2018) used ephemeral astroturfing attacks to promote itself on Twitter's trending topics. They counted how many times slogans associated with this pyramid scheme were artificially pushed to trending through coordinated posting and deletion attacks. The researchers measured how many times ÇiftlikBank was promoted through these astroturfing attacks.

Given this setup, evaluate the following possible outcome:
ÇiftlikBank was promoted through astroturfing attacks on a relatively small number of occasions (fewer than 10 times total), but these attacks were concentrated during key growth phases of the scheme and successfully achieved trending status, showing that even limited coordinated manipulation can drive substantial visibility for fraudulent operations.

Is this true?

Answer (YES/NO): NO